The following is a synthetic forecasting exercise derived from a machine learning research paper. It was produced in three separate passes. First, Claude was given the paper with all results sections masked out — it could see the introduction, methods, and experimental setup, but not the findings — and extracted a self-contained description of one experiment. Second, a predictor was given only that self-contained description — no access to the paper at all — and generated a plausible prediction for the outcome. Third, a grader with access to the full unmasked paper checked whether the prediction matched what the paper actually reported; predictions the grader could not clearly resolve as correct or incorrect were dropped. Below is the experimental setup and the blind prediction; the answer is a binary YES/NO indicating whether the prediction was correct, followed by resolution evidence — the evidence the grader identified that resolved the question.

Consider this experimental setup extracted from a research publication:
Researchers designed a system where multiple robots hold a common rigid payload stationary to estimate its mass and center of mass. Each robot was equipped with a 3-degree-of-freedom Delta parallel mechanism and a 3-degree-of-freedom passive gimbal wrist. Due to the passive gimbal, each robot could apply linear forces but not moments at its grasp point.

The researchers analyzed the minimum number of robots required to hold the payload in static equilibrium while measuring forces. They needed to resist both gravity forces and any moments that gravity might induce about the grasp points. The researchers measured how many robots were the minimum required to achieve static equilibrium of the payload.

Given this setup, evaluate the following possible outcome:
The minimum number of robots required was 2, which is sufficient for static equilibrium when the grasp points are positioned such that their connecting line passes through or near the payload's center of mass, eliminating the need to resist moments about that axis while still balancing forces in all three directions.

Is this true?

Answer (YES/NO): NO